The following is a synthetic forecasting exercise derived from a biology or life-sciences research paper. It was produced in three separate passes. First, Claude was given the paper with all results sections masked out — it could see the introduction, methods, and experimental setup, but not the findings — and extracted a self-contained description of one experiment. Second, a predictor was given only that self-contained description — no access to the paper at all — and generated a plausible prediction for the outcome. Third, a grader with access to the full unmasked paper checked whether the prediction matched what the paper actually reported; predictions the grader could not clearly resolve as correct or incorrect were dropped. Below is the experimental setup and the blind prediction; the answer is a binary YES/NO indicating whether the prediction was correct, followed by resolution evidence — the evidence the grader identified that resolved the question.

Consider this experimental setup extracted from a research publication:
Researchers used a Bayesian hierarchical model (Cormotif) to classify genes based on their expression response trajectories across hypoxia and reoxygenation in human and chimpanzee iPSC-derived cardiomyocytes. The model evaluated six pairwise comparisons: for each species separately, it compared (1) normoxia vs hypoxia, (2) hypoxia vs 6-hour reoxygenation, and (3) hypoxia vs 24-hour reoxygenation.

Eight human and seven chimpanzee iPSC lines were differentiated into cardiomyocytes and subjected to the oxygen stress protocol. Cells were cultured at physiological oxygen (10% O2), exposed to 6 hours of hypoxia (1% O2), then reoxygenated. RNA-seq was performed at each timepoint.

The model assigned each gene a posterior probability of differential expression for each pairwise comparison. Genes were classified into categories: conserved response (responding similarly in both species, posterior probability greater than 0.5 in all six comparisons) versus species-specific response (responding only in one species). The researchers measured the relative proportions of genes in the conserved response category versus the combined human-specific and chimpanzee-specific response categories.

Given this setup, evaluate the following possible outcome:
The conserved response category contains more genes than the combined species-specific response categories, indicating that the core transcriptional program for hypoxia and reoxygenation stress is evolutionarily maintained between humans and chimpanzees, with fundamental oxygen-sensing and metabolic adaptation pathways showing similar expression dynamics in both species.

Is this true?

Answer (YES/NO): YES